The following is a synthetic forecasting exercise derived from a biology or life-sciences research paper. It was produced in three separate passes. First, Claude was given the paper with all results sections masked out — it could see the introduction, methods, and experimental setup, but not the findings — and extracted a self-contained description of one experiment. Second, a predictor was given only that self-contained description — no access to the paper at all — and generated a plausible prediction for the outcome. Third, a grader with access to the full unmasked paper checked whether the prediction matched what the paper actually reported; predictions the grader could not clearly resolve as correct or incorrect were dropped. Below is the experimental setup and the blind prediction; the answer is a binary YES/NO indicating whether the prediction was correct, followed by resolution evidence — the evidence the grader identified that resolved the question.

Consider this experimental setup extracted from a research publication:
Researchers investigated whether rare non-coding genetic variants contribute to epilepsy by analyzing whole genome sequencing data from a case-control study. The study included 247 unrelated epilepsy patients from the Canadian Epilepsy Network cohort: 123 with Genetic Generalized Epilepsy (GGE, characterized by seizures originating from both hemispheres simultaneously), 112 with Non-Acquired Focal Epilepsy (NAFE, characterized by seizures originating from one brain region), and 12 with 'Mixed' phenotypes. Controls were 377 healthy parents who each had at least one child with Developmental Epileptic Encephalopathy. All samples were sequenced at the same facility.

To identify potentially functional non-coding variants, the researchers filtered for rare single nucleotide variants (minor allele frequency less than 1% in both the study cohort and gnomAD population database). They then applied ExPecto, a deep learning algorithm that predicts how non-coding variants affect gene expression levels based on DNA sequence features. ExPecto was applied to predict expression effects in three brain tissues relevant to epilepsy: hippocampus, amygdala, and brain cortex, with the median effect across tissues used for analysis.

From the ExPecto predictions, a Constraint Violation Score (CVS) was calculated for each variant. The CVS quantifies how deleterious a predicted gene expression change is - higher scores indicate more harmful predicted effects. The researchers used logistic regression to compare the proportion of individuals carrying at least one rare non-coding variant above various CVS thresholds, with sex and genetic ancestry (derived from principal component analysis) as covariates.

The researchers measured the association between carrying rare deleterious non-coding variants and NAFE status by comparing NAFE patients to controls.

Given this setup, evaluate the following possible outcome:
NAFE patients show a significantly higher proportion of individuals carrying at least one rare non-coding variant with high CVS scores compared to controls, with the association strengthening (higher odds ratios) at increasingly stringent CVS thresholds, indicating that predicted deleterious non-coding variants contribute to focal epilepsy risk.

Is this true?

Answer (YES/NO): NO